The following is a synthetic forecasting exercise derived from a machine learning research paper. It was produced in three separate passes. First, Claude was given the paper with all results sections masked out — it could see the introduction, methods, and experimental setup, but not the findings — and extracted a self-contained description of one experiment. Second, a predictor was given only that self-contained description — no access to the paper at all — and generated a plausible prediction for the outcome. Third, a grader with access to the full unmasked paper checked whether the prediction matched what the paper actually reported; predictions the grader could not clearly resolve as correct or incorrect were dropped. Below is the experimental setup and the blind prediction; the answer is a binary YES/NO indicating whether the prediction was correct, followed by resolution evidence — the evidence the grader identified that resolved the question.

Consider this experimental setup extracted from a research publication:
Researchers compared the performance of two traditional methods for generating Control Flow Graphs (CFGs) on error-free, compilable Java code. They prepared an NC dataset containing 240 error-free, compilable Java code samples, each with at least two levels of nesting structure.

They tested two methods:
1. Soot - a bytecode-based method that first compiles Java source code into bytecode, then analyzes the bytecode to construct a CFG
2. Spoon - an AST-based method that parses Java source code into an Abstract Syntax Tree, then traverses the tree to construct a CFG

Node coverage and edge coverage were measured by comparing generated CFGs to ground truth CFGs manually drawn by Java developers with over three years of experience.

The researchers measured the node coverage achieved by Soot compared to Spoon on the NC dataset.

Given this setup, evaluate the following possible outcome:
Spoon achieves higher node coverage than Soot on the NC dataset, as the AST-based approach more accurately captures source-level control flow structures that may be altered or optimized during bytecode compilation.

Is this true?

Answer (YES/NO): NO